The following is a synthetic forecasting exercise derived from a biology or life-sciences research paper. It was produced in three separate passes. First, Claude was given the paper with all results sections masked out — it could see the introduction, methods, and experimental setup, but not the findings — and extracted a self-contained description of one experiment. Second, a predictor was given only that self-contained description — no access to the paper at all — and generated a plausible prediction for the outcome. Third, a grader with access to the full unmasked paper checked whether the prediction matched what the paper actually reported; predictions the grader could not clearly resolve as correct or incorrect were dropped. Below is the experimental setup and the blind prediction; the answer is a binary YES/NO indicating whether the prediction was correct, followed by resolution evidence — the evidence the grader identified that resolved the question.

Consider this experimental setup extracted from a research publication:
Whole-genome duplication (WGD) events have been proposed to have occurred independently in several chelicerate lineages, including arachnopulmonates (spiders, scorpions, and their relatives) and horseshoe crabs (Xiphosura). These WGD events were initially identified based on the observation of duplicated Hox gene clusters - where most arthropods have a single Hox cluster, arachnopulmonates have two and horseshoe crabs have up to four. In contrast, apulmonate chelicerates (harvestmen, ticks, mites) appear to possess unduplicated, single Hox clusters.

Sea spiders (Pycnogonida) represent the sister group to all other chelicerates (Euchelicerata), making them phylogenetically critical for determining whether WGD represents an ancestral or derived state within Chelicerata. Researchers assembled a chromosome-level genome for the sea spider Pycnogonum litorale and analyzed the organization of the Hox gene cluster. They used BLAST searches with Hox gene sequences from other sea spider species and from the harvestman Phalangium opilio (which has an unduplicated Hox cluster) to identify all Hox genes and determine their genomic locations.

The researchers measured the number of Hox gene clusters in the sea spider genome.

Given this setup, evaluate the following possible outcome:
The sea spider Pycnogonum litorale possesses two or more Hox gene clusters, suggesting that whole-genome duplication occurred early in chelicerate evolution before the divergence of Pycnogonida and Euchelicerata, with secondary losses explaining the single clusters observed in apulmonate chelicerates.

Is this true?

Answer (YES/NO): NO